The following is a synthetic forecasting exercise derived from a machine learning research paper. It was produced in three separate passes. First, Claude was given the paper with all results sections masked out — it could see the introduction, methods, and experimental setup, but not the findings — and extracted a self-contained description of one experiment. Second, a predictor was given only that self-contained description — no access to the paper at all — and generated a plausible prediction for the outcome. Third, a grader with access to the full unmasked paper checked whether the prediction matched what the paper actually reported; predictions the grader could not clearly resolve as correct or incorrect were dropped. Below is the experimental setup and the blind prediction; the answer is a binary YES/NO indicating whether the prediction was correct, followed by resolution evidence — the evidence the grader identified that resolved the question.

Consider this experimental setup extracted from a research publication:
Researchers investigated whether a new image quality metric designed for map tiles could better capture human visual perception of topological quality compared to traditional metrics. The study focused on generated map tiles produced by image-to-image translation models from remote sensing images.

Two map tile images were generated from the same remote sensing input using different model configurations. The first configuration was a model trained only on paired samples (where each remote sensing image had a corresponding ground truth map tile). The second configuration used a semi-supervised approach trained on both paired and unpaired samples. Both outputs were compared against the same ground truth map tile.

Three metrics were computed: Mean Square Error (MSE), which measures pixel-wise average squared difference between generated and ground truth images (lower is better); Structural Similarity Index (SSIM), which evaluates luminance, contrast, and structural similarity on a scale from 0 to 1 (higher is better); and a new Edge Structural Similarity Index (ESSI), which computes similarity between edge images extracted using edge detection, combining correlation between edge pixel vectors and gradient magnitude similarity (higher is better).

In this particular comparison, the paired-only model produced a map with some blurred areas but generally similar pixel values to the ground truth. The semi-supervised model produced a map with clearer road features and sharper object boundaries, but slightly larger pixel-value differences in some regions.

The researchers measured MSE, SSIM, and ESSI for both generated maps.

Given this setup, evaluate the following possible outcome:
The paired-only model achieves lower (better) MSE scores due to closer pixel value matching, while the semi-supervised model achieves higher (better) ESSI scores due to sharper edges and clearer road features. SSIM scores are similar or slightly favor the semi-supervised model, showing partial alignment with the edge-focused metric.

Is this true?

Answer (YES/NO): NO